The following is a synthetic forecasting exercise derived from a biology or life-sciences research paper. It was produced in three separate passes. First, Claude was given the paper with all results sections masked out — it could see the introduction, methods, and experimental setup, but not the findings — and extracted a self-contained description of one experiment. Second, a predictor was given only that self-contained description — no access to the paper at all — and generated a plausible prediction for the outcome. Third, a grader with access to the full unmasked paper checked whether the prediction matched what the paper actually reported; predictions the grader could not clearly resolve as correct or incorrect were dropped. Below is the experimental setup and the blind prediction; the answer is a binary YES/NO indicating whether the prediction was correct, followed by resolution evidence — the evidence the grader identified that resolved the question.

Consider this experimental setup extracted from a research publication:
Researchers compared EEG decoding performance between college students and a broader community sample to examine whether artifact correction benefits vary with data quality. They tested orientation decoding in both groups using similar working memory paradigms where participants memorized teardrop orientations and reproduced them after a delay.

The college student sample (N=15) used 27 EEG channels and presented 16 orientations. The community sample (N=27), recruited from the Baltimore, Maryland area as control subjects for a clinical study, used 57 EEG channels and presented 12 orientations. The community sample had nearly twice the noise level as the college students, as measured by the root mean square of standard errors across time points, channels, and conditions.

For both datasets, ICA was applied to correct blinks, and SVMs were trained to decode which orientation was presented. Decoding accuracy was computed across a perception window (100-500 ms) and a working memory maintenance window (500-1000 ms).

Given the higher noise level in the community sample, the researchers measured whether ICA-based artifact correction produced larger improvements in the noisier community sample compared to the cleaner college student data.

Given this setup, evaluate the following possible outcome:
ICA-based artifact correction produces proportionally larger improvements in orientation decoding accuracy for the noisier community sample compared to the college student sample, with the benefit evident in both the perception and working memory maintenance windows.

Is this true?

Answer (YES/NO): NO